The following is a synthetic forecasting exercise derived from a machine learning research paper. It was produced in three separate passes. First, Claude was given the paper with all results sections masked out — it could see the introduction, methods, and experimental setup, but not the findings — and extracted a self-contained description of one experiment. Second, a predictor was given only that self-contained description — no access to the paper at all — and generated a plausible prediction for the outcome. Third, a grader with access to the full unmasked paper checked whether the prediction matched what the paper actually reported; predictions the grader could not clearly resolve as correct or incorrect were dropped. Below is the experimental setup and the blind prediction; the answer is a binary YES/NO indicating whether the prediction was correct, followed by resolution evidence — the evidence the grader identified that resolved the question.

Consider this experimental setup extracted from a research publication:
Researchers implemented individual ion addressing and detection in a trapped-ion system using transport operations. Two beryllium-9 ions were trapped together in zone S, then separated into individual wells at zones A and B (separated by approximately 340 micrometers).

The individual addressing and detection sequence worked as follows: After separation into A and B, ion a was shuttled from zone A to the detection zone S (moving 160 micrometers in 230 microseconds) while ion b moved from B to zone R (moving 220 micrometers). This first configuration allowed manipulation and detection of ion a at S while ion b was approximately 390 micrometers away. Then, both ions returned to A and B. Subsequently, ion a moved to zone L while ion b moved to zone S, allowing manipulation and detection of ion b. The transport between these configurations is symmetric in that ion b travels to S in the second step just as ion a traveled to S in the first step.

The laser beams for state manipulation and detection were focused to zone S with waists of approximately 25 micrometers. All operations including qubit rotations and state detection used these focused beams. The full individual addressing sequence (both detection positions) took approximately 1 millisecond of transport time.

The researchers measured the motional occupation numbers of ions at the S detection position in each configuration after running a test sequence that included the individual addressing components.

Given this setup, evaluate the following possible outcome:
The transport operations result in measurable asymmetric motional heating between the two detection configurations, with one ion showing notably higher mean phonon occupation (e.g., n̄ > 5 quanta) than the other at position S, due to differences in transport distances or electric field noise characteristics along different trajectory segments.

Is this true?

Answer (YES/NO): NO